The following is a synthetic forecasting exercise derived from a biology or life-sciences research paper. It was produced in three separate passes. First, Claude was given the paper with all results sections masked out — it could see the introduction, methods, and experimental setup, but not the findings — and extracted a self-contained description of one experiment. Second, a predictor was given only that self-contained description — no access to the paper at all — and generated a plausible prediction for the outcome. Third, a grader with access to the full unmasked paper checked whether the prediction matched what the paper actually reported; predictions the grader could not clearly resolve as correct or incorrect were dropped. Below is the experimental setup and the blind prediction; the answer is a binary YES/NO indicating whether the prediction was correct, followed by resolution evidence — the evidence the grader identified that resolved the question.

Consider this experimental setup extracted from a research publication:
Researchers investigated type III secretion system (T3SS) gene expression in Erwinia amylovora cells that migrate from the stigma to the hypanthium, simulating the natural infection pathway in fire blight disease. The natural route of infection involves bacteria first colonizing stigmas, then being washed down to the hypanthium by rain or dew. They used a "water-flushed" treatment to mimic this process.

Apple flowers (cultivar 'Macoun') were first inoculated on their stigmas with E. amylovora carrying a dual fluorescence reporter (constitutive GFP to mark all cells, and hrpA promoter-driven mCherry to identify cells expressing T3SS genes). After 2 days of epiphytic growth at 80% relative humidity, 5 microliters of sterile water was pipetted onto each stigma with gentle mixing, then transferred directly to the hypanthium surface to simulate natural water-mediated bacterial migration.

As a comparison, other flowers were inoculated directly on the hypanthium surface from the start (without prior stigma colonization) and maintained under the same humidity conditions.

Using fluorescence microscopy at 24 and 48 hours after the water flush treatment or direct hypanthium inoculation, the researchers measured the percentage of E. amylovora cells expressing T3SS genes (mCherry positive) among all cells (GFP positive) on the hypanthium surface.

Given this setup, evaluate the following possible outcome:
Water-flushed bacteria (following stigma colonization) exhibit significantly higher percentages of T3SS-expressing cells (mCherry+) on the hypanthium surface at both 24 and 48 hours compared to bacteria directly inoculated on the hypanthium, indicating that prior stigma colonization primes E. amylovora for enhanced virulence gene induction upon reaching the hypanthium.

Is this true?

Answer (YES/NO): YES